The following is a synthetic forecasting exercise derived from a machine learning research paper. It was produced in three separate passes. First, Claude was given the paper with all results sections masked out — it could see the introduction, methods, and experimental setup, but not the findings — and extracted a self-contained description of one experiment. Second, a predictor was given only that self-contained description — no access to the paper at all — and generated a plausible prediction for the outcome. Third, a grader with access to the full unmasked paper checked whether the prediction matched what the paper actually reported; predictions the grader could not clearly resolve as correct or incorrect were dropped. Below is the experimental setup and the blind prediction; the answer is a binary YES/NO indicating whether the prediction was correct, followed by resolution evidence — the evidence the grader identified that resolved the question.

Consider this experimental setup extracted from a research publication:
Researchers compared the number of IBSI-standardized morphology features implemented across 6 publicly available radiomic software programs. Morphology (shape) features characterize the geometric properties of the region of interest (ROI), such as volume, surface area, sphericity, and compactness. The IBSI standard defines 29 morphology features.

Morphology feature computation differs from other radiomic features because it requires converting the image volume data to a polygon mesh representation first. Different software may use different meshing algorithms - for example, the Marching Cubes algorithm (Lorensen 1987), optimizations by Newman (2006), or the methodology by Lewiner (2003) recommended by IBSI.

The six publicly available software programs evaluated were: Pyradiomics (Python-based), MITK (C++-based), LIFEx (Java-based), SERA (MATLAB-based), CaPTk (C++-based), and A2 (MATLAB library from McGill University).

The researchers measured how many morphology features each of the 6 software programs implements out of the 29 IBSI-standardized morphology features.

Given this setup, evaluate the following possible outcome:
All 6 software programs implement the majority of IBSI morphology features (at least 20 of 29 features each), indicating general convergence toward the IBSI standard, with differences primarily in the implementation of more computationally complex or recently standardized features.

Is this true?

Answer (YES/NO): NO